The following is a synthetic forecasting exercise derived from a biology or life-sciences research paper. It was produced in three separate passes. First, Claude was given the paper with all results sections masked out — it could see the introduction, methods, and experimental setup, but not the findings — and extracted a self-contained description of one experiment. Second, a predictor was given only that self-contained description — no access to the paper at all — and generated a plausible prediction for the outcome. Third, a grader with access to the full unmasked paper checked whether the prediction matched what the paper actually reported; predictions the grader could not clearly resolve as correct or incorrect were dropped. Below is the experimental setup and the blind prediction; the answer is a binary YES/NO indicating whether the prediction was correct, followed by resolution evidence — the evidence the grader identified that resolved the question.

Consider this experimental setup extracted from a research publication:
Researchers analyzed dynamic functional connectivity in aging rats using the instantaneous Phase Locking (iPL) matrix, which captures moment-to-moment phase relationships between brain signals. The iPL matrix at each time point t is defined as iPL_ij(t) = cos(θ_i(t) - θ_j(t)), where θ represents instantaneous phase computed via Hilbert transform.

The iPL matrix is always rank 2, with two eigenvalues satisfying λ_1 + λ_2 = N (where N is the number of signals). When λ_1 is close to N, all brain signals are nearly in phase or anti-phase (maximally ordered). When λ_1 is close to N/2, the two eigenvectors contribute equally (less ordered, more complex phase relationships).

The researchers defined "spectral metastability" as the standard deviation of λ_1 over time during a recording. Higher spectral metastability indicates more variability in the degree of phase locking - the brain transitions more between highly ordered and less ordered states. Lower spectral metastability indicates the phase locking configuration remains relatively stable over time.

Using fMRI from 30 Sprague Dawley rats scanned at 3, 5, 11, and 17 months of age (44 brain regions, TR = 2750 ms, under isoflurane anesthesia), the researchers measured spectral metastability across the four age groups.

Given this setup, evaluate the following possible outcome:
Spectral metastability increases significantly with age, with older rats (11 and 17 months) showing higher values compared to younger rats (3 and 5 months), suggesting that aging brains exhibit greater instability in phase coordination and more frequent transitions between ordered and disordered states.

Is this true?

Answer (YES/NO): NO